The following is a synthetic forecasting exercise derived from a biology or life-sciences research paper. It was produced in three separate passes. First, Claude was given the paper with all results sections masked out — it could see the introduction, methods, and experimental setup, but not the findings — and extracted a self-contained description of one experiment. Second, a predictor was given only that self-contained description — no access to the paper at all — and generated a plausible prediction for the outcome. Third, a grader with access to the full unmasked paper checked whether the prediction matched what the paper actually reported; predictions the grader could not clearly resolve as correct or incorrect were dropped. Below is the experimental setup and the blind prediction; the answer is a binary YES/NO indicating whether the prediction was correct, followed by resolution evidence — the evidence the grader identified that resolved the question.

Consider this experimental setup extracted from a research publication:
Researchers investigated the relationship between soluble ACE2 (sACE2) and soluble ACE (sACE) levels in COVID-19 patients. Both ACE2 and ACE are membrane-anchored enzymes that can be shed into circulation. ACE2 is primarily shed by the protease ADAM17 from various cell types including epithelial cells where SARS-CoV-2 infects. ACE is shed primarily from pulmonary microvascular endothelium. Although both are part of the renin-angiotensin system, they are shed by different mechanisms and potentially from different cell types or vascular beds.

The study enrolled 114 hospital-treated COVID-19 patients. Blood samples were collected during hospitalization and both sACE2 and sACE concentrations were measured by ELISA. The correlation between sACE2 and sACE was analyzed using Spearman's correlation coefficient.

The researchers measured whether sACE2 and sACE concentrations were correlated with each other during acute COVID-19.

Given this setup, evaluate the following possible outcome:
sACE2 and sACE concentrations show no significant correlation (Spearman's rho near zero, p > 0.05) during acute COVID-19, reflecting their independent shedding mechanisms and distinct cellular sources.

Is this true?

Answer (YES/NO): YES